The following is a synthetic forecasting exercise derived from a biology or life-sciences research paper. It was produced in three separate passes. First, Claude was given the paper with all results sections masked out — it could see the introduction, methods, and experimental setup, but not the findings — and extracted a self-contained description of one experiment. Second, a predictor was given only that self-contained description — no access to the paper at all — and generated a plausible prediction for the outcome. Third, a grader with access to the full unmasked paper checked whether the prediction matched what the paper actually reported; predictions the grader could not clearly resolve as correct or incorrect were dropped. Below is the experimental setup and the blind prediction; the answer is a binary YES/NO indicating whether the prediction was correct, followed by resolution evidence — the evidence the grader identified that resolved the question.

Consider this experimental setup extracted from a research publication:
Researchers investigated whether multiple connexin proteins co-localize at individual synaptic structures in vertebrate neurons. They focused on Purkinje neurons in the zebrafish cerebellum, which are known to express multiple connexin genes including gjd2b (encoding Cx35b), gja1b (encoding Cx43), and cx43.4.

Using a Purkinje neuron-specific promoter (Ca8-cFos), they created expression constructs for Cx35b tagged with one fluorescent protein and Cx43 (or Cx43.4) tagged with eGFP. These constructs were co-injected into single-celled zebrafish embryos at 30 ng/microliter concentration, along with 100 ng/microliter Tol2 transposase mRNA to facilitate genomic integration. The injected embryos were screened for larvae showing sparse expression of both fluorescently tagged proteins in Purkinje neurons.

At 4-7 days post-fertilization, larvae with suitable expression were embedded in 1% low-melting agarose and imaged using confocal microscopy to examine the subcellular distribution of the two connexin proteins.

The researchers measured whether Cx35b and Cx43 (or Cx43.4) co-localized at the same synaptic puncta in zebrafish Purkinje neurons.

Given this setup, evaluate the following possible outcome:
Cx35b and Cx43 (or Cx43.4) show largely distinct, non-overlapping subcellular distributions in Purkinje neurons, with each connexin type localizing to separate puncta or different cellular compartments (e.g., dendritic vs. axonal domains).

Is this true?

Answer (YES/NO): NO